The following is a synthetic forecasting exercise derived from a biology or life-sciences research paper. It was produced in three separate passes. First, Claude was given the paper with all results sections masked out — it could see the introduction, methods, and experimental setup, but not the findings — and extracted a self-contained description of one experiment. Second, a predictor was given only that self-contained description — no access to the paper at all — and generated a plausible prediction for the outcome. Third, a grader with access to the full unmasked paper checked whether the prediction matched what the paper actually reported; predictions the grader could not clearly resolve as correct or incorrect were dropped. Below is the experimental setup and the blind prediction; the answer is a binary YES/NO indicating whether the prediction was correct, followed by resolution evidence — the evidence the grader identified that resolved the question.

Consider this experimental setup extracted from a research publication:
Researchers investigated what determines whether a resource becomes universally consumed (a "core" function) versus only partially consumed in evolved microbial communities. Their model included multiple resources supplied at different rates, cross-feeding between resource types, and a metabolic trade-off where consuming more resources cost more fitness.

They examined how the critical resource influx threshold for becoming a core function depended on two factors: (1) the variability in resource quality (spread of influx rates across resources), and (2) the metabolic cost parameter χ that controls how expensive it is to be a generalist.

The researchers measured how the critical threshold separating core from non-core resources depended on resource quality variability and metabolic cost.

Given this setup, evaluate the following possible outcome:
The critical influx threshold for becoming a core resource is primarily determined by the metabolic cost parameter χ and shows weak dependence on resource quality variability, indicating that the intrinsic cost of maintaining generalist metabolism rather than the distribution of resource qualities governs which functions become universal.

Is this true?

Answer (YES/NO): NO